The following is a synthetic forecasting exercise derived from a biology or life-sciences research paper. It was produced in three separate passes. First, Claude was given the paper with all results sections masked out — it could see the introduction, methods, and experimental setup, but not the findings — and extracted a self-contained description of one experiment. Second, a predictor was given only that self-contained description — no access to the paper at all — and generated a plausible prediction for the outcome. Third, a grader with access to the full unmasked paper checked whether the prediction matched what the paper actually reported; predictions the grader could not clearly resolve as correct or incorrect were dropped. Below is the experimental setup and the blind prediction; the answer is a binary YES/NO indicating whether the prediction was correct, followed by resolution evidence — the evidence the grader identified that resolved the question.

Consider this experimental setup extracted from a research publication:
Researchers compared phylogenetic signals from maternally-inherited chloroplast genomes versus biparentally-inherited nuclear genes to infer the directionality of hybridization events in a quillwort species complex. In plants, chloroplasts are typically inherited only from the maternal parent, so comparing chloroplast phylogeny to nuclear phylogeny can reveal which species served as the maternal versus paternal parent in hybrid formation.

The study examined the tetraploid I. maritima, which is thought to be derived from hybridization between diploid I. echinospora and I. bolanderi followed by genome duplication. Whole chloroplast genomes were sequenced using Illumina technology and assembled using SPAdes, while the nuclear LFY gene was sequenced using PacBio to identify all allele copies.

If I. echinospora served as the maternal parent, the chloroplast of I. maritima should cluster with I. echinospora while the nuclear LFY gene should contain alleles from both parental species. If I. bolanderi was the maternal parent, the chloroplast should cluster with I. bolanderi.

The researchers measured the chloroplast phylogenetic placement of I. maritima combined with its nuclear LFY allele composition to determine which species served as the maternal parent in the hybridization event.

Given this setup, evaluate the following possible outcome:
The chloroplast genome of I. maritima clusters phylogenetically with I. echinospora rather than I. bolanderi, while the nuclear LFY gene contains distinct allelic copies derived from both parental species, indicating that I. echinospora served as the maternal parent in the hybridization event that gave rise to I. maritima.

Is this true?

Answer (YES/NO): NO